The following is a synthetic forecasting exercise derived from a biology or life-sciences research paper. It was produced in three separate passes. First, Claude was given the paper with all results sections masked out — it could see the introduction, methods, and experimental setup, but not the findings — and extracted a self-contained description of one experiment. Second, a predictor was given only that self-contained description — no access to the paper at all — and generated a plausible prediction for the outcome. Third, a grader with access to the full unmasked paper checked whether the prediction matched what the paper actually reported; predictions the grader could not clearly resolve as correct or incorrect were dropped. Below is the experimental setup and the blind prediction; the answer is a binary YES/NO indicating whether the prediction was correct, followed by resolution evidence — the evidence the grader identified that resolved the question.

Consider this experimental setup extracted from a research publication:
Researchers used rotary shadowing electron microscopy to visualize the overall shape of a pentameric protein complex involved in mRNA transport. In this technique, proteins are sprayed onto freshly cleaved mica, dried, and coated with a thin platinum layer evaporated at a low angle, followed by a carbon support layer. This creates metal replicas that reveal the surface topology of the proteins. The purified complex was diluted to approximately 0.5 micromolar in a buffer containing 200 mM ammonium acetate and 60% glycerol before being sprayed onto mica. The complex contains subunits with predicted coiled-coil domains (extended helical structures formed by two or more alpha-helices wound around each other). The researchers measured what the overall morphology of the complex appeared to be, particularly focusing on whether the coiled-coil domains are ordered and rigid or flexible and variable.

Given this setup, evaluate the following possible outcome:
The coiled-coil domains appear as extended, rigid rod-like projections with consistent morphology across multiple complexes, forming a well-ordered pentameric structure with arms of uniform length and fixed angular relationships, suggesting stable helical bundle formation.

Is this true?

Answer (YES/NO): NO